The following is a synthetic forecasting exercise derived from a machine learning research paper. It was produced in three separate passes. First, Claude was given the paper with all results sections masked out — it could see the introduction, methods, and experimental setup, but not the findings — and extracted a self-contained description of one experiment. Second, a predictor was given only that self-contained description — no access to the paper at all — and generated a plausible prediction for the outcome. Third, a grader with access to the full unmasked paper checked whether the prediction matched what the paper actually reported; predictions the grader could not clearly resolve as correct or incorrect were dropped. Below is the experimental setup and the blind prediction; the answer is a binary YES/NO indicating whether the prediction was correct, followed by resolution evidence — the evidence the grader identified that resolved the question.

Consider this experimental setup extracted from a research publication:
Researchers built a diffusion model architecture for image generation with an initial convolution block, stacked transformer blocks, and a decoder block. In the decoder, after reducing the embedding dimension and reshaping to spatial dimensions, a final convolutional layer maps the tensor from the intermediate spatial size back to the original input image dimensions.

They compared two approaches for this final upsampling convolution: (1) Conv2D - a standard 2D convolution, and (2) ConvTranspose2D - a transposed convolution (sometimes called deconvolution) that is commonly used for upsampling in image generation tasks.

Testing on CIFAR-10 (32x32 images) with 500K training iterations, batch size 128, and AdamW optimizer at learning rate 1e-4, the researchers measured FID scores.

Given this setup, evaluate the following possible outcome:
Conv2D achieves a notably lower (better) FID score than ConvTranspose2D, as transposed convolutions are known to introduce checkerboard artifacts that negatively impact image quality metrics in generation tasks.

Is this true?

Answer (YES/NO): NO